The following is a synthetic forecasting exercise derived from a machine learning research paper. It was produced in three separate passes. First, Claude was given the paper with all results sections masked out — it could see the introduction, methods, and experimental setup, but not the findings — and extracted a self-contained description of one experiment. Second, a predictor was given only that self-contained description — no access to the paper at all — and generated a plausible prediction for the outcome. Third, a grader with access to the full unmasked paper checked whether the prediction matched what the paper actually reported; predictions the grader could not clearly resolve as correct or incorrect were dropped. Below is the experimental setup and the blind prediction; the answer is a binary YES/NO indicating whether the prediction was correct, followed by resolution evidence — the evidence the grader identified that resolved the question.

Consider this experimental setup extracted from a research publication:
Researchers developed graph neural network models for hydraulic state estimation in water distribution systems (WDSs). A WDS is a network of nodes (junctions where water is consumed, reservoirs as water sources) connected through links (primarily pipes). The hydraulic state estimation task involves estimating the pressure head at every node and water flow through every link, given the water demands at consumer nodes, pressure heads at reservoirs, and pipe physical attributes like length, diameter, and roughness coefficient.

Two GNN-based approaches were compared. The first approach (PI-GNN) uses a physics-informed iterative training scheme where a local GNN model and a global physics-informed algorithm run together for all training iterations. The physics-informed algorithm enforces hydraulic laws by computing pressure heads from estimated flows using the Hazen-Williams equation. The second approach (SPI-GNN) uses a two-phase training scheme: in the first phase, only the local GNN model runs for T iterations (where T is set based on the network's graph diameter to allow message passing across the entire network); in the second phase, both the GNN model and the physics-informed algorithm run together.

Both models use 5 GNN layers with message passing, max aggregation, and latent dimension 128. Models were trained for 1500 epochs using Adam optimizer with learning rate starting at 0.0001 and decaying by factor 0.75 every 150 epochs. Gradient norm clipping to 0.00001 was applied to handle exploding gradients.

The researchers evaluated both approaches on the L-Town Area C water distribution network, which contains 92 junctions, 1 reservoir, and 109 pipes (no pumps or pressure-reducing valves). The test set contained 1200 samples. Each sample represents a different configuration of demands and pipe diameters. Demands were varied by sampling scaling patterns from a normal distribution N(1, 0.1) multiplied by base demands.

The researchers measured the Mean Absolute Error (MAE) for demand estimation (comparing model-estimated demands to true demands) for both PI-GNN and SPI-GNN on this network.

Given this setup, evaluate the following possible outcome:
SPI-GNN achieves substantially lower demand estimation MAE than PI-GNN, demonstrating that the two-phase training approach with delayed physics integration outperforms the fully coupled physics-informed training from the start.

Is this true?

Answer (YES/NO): NO